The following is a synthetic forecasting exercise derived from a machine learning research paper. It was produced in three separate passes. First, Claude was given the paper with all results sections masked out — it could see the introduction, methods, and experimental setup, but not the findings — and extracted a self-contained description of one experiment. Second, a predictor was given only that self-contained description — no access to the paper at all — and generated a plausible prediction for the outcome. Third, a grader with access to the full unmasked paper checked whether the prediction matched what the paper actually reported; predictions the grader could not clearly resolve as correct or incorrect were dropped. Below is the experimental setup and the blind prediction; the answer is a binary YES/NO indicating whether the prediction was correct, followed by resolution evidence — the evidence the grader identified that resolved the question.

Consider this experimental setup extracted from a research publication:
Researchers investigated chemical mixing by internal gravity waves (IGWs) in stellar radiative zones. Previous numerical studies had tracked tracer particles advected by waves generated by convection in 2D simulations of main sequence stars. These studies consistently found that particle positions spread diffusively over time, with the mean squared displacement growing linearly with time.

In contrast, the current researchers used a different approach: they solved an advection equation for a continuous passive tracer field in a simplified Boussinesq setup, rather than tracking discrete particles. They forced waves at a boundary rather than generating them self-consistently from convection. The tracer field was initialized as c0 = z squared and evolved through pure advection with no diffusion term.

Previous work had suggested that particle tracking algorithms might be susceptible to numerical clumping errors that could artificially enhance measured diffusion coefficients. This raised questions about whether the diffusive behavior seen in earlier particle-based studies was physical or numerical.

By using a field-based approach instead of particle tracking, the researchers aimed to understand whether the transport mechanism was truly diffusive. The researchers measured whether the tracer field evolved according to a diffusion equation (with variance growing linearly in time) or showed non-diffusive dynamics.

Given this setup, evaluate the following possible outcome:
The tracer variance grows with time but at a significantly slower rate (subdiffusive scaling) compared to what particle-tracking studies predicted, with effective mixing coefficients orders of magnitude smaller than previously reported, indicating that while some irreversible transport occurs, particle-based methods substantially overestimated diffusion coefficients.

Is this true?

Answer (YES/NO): NO